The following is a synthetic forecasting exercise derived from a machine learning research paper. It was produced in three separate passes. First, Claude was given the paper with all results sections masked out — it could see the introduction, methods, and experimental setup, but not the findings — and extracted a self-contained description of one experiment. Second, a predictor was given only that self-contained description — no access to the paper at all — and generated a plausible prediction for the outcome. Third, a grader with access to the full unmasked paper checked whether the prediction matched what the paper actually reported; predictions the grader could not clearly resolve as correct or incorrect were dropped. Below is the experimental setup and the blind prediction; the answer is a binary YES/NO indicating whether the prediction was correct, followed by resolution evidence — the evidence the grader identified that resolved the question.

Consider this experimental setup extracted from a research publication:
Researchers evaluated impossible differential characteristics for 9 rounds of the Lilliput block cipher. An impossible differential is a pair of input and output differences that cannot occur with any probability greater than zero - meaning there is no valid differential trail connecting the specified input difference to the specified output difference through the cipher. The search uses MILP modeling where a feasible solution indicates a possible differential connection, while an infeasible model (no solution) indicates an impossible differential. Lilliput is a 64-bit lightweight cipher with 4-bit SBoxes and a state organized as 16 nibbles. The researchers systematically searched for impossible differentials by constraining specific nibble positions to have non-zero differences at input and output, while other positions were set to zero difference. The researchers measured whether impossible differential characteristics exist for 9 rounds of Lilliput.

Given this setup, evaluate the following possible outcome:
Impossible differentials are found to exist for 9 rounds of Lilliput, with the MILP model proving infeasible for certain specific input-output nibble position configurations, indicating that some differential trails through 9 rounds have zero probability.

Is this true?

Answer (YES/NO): YES